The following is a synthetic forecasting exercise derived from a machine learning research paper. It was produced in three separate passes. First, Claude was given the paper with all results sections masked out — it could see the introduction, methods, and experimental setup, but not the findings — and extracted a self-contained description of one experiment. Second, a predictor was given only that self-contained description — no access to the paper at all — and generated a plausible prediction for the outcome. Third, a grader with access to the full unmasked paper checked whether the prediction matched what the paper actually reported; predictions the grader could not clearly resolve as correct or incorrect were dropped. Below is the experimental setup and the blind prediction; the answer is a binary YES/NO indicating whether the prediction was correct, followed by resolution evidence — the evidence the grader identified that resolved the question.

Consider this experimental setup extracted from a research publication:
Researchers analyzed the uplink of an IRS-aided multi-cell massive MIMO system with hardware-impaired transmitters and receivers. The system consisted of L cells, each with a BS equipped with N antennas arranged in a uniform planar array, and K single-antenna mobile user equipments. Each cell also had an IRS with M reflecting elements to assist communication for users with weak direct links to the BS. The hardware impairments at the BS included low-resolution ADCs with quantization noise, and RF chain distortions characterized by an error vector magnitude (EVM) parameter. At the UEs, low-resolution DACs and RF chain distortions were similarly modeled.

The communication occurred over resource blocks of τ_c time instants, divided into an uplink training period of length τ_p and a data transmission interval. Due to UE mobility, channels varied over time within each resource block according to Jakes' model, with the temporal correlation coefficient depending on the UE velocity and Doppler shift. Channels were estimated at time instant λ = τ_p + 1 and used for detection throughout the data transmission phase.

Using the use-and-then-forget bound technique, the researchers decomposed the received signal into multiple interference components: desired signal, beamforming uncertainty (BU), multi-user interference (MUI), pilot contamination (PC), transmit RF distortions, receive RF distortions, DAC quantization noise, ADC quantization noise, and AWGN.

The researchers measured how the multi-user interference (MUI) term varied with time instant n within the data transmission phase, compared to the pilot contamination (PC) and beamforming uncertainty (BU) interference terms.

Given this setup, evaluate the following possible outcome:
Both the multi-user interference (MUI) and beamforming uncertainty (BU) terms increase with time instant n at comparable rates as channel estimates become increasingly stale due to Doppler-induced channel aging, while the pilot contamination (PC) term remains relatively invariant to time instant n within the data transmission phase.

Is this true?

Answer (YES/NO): NO